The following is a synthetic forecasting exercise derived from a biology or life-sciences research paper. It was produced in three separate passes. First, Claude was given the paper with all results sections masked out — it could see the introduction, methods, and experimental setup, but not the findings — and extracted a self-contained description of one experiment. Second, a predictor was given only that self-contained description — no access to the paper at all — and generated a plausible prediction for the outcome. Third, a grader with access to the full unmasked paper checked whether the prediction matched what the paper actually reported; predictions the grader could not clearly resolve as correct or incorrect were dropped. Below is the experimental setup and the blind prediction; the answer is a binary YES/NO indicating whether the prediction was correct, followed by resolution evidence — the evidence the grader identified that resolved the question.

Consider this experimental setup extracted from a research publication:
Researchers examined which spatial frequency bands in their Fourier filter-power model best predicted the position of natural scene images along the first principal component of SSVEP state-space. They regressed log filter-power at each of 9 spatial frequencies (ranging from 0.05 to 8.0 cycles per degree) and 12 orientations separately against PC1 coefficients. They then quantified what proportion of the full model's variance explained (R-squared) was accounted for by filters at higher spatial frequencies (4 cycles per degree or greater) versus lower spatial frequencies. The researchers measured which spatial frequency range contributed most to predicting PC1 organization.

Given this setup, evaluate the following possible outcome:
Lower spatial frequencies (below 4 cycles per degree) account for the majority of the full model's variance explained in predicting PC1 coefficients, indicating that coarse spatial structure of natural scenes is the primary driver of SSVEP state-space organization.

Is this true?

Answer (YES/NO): NO